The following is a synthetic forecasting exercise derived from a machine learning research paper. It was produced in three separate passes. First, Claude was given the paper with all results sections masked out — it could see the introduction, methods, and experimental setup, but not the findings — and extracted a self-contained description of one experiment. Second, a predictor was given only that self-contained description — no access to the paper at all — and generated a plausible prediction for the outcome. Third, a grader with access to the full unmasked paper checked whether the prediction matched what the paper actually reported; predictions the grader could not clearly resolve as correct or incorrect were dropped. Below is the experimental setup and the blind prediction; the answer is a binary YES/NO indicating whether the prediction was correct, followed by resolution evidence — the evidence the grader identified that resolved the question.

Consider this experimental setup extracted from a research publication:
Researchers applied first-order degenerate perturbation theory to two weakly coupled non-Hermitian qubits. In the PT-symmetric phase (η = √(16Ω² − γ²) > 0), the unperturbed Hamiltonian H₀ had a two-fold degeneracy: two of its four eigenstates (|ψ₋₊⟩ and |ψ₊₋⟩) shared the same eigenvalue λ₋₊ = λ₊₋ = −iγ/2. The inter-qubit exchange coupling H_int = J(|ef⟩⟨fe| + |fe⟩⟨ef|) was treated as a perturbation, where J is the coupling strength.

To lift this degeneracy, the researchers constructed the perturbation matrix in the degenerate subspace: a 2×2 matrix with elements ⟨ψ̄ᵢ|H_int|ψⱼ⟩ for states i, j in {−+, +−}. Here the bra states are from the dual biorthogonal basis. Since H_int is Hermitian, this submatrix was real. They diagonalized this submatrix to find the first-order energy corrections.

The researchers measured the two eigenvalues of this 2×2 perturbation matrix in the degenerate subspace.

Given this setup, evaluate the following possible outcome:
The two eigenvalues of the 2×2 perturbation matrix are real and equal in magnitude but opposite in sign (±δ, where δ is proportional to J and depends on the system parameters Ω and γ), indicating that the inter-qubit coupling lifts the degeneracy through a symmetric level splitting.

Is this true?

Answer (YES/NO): NO